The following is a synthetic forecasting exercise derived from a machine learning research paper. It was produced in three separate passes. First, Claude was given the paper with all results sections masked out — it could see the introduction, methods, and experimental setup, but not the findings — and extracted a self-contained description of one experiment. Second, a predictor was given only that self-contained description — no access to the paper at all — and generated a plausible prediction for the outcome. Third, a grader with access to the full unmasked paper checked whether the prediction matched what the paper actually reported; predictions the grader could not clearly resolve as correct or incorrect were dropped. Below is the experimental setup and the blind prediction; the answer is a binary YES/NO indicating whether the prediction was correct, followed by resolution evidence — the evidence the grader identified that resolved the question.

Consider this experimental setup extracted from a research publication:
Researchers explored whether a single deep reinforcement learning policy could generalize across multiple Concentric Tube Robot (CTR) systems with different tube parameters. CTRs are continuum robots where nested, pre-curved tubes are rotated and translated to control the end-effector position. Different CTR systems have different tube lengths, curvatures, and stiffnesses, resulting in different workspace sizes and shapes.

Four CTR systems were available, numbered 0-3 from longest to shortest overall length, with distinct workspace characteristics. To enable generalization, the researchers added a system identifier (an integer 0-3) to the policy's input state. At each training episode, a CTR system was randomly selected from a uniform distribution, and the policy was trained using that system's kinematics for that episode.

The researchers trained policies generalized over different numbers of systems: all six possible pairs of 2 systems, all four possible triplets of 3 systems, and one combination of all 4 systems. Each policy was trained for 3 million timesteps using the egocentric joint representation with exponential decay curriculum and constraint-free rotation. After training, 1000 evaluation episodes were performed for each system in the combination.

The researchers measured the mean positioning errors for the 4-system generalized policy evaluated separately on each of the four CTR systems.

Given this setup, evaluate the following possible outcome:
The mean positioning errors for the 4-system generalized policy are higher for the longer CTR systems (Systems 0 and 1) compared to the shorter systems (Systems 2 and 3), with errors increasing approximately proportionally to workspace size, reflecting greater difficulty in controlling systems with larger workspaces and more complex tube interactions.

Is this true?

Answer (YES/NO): NO